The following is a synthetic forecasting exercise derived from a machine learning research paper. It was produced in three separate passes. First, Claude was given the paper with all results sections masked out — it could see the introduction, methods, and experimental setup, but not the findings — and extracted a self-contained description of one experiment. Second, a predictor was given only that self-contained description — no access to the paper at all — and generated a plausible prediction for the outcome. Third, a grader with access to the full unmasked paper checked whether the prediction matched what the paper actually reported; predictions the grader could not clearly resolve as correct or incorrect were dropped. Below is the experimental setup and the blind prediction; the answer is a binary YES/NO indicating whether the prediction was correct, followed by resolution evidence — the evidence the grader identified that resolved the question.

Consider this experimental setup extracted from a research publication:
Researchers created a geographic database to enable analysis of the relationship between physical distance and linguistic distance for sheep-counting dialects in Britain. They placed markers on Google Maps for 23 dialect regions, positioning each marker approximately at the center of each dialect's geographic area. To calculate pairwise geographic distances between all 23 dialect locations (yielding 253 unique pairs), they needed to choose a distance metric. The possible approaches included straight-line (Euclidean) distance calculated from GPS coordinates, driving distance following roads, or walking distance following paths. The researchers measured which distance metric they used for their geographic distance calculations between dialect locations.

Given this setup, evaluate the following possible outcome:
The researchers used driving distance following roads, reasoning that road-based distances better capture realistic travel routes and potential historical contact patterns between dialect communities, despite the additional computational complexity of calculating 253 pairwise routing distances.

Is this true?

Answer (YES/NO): NO